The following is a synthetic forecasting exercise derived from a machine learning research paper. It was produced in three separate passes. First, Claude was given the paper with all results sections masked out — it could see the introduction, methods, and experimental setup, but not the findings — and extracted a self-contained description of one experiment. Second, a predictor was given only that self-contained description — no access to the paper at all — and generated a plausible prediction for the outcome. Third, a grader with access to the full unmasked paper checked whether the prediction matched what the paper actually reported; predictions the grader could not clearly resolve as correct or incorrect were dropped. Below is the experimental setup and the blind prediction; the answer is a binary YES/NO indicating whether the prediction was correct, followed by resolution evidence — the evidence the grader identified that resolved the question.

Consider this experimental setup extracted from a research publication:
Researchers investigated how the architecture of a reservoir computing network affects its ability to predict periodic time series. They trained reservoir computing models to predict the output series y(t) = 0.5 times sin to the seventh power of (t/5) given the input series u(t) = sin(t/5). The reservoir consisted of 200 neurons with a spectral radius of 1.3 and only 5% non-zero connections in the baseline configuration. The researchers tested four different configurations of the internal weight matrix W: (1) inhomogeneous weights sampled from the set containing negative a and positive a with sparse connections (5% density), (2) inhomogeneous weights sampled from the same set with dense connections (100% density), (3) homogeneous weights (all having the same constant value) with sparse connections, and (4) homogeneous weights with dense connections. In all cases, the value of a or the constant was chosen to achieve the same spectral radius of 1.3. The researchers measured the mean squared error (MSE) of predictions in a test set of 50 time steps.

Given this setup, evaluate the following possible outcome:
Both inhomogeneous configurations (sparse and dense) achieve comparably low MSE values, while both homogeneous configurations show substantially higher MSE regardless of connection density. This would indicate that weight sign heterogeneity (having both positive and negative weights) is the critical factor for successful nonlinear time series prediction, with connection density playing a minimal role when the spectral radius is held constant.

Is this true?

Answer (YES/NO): NO